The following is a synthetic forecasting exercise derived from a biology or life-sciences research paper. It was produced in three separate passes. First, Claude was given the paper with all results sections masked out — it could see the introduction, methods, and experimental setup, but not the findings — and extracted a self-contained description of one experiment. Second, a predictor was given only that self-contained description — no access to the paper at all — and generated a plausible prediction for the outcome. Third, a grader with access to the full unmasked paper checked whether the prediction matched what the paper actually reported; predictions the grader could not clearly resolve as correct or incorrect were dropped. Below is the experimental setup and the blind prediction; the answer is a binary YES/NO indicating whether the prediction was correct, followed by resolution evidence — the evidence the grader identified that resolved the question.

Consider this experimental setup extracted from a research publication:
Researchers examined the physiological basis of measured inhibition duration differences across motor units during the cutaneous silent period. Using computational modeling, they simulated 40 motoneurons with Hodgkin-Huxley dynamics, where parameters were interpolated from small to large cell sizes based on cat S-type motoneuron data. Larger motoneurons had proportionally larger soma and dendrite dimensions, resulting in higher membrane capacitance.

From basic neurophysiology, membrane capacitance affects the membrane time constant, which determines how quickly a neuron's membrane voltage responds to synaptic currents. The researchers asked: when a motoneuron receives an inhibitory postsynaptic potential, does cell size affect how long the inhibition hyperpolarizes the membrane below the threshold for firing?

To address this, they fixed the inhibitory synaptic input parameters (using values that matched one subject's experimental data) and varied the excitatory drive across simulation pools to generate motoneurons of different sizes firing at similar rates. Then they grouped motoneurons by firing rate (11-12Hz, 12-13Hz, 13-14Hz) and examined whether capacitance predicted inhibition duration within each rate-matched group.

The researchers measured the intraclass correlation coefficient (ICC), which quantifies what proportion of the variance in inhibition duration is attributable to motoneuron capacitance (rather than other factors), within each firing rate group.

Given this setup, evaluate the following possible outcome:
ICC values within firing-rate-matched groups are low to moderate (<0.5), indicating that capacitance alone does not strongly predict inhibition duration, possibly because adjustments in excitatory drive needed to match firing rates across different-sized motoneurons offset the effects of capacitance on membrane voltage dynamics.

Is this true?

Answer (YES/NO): YES